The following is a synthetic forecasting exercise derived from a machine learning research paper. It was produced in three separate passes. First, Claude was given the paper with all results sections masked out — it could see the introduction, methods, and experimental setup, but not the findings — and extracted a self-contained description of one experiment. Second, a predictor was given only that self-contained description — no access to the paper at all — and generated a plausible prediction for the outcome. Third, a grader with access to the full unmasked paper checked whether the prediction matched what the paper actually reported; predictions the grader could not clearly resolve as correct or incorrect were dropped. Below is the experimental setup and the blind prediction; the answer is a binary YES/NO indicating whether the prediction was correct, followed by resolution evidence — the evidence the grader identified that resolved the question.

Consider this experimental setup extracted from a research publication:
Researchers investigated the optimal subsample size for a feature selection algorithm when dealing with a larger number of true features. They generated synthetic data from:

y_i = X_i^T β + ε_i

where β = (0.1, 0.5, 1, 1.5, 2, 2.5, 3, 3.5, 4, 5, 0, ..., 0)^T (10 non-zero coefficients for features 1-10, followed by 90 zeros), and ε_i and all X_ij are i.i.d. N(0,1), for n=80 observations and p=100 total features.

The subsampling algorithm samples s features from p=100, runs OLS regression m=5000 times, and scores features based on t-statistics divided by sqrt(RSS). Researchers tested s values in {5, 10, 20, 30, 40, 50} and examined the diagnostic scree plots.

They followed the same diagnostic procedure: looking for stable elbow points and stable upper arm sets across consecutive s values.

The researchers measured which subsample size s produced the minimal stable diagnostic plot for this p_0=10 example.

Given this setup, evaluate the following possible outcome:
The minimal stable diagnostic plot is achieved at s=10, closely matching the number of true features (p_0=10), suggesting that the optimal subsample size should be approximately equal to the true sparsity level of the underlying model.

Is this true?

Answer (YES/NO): NO